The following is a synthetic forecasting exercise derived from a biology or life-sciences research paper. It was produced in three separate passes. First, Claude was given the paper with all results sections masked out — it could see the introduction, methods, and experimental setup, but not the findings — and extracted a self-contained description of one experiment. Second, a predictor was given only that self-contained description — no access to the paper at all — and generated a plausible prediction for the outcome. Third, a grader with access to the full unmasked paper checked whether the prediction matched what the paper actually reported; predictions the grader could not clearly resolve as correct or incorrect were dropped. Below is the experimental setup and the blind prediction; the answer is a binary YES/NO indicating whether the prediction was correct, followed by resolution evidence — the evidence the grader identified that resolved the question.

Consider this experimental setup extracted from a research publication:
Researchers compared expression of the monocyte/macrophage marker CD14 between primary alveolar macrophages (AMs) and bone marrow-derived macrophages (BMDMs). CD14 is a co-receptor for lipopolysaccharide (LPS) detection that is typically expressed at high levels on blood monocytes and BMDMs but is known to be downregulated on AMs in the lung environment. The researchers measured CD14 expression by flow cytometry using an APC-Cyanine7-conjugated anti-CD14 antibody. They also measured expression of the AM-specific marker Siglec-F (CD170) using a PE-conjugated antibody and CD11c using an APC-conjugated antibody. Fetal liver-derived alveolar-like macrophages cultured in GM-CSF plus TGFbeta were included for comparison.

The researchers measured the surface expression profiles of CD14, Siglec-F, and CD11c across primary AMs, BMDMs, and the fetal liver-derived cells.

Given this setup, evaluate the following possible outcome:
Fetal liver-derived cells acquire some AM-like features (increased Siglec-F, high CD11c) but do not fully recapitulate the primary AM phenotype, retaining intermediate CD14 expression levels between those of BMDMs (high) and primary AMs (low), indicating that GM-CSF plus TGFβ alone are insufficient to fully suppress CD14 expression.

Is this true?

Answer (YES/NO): NO